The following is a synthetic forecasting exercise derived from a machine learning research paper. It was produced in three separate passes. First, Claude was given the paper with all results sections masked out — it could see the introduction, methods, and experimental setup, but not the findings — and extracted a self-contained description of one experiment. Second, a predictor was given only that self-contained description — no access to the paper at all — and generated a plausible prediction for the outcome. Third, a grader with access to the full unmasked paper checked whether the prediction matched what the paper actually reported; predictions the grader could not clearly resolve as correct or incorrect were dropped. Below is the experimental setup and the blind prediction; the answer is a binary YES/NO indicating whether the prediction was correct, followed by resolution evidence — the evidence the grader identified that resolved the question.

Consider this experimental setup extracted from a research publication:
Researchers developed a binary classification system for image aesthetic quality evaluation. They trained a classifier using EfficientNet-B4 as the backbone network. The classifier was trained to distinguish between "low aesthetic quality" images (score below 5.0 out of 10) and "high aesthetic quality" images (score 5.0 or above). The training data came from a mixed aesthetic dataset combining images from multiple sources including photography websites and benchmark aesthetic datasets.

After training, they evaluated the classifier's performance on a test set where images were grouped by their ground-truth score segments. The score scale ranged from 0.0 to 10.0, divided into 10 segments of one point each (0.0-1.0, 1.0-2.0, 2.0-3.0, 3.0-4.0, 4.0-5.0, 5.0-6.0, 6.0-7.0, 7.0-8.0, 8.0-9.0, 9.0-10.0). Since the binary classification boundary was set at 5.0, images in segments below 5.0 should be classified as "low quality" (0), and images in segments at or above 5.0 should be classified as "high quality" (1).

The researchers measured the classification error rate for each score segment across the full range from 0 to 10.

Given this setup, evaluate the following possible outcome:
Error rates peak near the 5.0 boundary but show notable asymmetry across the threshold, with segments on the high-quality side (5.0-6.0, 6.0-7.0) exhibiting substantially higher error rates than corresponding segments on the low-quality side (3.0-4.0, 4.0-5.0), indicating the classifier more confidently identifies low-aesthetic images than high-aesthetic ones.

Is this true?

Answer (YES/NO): NO